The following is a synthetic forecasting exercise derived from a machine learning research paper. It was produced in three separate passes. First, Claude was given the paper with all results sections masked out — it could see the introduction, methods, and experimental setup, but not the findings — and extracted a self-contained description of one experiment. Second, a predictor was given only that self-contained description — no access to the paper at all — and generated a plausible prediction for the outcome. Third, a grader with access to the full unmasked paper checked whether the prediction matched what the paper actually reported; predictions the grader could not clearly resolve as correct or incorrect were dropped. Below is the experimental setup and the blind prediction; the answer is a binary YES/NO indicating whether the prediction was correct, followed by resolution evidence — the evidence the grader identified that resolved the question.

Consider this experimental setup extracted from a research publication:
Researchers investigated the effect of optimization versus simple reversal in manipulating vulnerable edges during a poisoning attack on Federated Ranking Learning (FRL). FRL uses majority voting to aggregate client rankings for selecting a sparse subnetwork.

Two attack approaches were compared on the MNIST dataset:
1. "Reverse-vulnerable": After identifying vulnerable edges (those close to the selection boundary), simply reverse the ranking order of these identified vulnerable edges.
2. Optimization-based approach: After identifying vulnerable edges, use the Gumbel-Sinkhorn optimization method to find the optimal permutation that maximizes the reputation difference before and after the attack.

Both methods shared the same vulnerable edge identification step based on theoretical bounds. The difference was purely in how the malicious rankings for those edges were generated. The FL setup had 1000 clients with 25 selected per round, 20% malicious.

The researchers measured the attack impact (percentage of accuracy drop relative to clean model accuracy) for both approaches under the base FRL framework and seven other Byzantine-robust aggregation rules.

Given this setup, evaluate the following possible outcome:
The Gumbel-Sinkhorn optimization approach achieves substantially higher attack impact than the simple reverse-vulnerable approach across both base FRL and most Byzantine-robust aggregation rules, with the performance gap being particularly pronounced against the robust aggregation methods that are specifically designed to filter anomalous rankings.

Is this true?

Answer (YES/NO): NO